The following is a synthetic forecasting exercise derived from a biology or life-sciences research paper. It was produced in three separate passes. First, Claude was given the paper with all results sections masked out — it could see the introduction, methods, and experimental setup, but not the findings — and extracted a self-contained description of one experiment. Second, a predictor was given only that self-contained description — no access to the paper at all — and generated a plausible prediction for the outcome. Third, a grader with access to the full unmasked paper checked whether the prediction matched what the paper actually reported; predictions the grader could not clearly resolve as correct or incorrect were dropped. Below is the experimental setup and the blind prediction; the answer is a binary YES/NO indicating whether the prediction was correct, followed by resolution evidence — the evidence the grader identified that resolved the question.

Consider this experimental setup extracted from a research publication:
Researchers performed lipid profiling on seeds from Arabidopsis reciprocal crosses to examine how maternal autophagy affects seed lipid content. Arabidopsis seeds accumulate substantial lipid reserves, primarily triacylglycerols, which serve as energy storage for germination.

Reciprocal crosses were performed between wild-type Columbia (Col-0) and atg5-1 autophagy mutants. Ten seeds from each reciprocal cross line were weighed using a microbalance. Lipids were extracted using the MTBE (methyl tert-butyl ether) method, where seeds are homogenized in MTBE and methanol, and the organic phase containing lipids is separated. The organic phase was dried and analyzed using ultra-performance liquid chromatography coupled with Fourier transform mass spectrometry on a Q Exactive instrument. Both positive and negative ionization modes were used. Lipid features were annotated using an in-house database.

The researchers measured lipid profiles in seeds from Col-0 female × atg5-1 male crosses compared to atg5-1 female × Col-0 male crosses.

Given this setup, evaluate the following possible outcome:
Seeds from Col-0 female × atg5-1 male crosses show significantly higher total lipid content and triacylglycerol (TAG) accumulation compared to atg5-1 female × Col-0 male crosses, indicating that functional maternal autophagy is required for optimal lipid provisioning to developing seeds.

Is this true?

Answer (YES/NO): NO